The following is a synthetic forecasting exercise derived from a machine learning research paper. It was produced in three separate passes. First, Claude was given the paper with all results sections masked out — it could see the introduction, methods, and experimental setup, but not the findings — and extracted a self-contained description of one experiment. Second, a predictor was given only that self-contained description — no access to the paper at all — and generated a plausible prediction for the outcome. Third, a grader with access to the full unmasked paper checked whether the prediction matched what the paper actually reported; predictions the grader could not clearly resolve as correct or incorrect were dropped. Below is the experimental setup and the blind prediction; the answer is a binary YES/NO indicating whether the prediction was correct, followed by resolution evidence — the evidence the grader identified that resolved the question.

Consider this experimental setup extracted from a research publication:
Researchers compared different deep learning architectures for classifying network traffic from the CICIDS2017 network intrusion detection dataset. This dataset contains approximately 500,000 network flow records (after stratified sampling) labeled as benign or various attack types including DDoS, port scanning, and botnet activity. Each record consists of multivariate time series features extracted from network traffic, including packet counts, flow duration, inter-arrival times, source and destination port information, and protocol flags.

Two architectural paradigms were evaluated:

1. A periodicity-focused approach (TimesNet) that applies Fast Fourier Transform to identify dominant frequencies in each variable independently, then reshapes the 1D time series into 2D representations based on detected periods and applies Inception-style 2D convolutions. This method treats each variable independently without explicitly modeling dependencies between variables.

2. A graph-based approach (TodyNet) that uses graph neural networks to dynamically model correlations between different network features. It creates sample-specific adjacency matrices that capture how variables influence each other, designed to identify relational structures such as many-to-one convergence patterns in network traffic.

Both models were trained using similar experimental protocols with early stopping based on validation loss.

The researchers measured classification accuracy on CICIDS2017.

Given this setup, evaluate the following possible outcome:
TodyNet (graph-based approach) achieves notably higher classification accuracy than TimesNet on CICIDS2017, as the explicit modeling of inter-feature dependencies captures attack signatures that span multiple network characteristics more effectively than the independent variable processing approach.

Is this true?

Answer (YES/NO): NO